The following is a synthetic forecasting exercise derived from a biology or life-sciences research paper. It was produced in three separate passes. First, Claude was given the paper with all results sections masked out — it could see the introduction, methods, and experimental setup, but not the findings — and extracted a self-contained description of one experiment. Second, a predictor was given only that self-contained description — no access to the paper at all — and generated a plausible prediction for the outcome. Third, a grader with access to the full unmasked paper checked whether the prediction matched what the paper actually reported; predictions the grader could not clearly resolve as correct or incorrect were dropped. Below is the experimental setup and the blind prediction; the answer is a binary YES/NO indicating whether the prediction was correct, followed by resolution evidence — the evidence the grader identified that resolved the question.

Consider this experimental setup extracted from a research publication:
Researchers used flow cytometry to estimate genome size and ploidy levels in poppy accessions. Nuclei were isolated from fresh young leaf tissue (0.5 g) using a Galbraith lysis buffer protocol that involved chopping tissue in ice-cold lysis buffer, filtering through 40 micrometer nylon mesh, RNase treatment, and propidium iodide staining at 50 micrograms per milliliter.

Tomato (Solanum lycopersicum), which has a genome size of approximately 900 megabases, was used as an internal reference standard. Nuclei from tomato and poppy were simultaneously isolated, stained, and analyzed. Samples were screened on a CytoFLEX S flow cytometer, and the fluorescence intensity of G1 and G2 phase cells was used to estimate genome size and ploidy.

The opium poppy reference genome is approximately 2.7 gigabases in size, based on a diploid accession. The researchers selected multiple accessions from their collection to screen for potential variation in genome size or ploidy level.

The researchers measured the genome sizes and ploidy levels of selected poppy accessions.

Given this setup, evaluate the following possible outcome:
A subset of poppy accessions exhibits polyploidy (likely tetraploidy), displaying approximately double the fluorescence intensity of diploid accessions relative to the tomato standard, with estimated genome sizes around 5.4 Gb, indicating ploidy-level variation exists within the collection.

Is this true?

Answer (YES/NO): NO